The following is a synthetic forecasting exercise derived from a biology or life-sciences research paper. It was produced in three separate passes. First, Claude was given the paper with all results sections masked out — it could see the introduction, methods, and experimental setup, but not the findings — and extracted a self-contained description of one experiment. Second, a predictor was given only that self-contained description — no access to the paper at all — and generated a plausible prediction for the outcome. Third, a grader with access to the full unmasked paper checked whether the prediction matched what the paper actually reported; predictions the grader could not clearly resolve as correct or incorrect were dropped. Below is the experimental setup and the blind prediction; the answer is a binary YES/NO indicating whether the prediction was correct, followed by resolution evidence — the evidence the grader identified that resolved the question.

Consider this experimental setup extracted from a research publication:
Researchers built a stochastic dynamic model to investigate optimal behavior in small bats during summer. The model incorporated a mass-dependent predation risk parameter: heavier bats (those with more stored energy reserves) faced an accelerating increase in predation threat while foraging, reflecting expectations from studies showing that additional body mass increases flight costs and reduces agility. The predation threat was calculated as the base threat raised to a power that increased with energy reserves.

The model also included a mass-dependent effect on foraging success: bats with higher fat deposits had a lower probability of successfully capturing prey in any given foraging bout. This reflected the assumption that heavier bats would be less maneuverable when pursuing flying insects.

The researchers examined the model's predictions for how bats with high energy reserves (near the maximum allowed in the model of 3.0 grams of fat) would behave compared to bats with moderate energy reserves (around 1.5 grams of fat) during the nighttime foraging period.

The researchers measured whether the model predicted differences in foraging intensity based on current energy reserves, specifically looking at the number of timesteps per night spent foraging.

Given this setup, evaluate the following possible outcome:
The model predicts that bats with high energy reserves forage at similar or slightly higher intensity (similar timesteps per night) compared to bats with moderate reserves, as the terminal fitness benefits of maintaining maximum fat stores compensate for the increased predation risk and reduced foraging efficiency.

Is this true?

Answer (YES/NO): NO